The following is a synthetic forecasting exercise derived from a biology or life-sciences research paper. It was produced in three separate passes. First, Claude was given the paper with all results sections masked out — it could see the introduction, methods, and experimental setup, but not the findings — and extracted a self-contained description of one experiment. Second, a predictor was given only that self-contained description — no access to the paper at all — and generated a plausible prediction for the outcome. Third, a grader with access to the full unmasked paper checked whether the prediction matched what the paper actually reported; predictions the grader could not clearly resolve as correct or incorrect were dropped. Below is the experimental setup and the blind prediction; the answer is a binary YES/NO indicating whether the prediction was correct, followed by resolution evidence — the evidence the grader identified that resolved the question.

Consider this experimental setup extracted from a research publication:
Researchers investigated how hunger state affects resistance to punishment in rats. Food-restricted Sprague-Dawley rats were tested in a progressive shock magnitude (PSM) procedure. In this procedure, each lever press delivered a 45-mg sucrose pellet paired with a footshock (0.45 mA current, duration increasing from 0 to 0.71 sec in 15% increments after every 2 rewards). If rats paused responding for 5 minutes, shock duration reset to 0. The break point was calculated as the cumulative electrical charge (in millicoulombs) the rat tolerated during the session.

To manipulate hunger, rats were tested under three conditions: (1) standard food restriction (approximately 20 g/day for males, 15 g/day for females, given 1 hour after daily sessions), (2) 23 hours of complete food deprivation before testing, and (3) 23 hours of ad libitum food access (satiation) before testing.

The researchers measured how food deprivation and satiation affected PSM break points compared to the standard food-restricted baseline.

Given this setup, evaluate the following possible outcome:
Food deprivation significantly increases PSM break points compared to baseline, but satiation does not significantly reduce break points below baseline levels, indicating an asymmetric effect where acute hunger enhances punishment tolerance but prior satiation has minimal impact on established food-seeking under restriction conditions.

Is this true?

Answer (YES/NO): NO